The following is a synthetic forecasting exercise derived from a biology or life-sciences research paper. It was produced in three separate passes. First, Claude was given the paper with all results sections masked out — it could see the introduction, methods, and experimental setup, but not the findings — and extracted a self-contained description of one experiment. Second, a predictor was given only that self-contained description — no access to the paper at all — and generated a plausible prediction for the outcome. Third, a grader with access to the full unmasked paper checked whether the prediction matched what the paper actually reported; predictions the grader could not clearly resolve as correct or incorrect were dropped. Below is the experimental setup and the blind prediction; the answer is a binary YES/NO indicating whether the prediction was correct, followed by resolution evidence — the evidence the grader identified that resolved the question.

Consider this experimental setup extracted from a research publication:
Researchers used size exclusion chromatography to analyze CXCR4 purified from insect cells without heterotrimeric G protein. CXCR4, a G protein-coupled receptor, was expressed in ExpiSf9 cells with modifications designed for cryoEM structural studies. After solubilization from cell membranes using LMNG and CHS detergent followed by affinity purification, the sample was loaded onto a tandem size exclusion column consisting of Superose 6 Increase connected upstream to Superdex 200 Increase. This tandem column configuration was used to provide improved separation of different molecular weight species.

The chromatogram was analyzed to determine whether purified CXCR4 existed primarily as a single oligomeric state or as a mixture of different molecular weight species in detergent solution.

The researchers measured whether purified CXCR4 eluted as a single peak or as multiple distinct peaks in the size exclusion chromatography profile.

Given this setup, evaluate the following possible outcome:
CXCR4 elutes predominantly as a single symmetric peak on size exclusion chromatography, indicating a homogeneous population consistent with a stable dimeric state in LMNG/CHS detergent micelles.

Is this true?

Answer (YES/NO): NO